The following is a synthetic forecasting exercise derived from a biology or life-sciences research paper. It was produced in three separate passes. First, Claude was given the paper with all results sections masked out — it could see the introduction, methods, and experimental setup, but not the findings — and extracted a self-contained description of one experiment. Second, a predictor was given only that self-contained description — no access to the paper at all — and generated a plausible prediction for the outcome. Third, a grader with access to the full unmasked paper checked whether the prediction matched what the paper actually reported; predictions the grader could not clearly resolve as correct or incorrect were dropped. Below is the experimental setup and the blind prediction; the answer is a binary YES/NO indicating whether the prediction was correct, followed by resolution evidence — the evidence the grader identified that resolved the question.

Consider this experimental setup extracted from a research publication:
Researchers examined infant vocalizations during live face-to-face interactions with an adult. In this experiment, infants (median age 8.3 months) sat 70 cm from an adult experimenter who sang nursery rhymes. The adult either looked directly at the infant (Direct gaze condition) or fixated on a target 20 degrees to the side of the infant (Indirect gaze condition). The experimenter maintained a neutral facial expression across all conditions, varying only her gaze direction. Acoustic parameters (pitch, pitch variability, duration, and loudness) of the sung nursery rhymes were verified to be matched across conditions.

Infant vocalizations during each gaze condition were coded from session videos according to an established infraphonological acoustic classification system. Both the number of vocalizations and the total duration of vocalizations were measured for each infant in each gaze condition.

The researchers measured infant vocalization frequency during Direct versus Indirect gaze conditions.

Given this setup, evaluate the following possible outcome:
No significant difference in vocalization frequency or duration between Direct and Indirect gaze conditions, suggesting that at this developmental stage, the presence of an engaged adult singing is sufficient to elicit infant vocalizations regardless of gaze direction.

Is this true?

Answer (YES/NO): NO